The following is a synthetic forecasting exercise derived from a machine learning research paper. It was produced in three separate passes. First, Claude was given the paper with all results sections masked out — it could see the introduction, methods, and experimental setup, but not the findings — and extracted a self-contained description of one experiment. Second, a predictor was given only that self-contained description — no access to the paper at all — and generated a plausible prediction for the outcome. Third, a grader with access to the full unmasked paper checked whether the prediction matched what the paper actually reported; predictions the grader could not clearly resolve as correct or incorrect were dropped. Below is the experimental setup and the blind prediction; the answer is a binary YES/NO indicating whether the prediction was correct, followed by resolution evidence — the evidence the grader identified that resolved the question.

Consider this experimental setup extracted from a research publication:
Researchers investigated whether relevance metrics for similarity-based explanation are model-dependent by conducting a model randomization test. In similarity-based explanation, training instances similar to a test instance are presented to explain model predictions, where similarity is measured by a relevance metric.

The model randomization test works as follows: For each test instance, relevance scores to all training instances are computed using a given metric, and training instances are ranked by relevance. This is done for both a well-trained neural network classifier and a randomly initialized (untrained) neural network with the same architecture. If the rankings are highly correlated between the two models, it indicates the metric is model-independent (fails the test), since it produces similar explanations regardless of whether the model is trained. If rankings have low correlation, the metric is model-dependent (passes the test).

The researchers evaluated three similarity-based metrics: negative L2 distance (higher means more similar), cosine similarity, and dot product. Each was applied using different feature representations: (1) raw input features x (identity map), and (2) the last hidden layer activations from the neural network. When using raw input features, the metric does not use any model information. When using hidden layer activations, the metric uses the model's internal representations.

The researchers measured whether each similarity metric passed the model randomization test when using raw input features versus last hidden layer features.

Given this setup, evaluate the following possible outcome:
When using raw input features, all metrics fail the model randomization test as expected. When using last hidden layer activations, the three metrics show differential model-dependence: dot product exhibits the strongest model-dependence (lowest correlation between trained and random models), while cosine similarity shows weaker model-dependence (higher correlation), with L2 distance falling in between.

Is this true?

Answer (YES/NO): NO